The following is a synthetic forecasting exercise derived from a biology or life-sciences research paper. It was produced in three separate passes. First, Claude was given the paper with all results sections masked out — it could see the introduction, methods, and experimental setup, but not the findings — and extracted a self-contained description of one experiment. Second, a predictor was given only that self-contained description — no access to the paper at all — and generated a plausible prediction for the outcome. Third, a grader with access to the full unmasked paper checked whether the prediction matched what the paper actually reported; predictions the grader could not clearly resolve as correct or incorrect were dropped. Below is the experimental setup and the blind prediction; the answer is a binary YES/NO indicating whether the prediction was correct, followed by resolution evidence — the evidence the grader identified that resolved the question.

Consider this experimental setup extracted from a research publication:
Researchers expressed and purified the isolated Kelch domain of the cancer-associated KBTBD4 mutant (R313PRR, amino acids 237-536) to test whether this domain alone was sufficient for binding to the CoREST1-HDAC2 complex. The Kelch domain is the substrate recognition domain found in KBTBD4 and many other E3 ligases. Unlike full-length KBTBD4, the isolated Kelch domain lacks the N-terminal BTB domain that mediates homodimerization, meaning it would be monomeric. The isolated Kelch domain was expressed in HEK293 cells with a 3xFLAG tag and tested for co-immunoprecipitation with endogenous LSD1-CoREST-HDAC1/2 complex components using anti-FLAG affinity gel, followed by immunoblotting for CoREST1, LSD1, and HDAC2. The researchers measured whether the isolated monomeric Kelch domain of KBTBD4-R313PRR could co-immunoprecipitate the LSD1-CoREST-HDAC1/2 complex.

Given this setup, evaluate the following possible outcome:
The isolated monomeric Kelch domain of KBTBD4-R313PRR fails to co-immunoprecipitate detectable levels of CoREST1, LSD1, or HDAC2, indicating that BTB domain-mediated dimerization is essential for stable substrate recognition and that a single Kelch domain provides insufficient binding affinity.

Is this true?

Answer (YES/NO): YES